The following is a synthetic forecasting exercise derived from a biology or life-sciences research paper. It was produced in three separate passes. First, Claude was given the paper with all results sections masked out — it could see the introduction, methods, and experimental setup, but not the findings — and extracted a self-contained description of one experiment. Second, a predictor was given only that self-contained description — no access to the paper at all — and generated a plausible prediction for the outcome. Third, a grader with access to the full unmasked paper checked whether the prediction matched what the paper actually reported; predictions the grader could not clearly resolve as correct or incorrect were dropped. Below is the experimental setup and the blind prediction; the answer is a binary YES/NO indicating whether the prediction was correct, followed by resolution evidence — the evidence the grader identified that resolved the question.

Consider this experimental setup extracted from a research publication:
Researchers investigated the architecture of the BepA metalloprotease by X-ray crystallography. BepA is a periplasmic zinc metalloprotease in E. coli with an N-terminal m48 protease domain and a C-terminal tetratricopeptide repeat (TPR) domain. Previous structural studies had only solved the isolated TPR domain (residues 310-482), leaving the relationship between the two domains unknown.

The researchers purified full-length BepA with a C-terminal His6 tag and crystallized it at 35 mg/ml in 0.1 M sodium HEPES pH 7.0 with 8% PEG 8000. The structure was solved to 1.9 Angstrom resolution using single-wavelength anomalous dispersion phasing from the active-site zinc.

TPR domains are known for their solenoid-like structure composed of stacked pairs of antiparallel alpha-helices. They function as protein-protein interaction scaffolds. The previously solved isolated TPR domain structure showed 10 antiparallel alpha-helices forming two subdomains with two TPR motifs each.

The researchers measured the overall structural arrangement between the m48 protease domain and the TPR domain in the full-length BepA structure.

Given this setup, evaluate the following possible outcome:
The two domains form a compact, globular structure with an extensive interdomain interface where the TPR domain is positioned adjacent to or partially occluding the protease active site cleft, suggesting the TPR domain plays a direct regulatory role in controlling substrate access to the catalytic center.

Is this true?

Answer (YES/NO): NO